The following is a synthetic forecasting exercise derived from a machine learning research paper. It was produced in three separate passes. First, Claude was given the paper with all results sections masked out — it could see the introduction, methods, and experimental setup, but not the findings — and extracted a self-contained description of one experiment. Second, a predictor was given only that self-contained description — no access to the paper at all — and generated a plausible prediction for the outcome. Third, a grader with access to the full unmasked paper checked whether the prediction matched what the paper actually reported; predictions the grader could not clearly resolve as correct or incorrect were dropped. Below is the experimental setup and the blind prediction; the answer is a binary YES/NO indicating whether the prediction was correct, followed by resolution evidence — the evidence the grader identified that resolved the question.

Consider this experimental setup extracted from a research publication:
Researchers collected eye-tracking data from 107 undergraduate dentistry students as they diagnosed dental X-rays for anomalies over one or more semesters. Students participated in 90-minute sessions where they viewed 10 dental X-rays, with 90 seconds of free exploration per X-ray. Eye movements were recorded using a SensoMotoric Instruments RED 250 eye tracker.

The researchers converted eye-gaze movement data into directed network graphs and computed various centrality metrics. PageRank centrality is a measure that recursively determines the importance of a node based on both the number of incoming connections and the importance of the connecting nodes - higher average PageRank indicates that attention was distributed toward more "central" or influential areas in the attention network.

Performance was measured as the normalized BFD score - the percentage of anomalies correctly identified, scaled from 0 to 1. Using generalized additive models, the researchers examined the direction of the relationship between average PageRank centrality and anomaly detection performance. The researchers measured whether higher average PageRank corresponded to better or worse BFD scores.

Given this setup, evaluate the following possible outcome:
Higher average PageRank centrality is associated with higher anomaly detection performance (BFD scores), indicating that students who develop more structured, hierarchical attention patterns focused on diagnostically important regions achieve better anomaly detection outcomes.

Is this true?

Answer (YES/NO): YES